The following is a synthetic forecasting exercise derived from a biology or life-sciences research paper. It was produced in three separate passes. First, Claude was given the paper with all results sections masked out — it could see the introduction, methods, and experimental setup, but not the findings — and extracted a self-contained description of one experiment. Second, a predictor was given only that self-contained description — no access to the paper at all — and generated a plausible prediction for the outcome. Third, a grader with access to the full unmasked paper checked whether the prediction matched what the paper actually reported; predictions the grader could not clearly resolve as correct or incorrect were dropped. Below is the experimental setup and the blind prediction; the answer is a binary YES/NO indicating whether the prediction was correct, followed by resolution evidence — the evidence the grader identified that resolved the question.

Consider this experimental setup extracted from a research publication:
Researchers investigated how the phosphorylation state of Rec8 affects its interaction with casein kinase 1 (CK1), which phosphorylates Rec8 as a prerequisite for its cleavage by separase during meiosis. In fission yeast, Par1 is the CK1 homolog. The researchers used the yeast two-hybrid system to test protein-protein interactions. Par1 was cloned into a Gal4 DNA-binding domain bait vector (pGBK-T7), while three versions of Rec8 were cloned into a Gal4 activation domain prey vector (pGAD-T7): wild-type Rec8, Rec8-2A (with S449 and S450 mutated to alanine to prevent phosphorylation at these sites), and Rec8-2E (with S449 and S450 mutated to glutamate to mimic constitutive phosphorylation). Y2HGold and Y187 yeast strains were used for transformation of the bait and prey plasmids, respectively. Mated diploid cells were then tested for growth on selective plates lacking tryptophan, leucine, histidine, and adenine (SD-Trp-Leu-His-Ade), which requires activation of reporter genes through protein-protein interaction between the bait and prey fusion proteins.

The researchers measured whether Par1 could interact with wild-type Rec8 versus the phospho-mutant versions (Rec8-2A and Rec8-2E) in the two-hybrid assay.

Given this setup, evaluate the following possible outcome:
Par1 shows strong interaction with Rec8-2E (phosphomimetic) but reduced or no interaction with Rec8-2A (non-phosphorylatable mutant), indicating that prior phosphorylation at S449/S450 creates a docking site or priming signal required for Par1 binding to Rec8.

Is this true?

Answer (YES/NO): YES